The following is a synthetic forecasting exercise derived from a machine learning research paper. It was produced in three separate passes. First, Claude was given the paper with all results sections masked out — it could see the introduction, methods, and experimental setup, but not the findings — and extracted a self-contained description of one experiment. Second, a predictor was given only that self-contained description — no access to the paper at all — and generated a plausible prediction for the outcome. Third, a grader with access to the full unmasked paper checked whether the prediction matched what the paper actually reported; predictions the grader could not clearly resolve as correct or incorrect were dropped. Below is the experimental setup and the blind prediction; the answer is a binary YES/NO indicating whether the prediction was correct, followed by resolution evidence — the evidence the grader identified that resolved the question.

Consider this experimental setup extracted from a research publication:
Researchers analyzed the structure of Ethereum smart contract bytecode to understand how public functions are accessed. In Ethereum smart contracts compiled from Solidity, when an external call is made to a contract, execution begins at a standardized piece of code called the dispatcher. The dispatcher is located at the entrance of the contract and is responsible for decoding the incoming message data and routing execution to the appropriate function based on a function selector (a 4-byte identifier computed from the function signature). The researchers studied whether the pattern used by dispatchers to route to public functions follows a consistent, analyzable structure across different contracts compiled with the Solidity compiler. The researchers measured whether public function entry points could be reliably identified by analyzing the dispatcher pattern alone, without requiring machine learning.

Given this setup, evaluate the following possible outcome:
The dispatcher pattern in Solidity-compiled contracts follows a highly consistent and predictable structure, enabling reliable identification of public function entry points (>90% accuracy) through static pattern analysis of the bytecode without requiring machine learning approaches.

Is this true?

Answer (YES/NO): YES